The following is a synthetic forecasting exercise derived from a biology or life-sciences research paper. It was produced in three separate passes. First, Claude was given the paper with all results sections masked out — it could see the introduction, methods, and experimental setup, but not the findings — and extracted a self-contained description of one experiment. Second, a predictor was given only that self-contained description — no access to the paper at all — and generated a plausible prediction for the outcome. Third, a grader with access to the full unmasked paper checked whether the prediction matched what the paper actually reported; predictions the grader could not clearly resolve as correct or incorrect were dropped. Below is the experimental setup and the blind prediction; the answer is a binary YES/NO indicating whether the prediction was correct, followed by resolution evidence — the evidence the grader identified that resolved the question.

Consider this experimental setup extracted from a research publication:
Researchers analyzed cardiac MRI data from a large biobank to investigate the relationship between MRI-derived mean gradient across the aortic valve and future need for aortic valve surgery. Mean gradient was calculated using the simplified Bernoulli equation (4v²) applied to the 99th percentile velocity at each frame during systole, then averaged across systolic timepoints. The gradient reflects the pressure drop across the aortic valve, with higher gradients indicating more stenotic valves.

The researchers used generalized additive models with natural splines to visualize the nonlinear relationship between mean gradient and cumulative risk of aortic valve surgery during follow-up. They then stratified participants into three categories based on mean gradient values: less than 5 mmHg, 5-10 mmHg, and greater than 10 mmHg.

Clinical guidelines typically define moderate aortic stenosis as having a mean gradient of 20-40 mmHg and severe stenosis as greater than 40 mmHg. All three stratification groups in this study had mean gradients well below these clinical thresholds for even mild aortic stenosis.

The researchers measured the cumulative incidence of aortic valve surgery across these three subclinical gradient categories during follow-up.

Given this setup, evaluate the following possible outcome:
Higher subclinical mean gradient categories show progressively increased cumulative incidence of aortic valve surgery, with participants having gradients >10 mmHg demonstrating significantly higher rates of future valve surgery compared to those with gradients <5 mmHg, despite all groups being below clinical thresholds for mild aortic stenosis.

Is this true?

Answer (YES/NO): YES